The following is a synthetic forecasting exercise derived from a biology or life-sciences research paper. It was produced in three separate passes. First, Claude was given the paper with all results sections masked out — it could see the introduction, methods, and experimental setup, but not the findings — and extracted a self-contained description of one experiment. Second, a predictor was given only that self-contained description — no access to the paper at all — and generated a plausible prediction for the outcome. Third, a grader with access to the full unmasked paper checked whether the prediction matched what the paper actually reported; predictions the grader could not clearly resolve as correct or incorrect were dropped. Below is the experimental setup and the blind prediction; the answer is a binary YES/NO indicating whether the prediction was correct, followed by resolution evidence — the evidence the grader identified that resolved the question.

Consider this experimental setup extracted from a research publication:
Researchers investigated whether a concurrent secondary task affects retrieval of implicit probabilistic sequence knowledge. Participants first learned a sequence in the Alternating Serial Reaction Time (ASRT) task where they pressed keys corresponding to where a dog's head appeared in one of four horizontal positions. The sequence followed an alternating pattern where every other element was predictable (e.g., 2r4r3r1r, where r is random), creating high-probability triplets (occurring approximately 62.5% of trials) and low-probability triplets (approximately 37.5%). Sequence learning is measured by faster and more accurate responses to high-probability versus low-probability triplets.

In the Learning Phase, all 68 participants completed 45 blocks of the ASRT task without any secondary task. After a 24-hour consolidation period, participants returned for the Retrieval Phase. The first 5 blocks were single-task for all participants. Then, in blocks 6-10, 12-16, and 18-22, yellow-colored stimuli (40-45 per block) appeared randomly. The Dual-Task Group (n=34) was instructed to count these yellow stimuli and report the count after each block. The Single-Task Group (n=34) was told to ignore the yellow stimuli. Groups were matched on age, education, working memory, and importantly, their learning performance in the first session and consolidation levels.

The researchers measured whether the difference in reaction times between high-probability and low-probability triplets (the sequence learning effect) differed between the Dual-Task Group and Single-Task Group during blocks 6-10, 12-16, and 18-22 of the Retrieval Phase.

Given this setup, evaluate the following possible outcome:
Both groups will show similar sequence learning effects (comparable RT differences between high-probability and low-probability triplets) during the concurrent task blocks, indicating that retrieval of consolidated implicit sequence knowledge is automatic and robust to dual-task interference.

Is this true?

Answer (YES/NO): YES